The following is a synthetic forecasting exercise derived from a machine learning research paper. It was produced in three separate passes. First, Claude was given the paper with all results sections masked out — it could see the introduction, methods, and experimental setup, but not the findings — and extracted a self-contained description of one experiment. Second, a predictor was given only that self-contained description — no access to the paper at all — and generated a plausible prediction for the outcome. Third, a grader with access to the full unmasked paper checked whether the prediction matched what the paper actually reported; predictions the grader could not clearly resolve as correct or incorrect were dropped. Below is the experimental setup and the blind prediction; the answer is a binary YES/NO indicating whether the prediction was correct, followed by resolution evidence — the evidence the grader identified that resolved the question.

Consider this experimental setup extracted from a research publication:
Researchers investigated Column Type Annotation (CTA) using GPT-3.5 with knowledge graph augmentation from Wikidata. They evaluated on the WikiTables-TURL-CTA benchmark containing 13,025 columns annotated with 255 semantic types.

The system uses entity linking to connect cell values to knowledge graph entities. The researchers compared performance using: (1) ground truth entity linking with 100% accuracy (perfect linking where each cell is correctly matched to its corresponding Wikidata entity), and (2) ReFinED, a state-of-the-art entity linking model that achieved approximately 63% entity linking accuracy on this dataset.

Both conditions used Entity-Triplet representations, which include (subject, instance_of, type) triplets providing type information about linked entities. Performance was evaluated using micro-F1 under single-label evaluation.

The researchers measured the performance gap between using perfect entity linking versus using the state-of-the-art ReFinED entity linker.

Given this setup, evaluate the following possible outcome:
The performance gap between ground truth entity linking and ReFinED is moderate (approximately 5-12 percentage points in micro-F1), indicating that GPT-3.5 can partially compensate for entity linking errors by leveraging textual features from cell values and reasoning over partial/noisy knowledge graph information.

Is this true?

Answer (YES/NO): YES